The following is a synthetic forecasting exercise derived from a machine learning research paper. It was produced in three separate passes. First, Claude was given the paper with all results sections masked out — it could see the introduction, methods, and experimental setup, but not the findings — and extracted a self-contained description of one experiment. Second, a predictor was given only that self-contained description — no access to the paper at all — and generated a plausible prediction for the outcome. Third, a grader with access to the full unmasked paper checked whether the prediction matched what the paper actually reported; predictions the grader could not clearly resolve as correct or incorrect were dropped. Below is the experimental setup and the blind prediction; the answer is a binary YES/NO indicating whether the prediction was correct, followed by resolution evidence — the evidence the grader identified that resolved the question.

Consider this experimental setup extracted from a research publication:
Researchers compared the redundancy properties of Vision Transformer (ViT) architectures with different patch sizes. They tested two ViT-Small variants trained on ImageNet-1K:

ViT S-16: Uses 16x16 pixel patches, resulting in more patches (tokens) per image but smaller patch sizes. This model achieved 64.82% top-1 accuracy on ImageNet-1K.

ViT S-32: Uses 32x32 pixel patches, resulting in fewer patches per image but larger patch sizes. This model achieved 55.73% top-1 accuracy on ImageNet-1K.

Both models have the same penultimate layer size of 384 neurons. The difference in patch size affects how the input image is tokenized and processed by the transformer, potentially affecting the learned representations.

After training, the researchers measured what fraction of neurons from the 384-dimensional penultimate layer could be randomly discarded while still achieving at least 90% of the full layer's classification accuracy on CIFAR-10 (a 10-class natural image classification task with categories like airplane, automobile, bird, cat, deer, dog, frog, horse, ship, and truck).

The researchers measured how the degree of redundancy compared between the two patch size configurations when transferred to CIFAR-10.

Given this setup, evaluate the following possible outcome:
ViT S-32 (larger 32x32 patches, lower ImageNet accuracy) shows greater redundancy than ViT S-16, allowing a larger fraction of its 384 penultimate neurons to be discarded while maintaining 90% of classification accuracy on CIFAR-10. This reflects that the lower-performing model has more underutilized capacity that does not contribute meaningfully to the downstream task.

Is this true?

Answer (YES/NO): NO